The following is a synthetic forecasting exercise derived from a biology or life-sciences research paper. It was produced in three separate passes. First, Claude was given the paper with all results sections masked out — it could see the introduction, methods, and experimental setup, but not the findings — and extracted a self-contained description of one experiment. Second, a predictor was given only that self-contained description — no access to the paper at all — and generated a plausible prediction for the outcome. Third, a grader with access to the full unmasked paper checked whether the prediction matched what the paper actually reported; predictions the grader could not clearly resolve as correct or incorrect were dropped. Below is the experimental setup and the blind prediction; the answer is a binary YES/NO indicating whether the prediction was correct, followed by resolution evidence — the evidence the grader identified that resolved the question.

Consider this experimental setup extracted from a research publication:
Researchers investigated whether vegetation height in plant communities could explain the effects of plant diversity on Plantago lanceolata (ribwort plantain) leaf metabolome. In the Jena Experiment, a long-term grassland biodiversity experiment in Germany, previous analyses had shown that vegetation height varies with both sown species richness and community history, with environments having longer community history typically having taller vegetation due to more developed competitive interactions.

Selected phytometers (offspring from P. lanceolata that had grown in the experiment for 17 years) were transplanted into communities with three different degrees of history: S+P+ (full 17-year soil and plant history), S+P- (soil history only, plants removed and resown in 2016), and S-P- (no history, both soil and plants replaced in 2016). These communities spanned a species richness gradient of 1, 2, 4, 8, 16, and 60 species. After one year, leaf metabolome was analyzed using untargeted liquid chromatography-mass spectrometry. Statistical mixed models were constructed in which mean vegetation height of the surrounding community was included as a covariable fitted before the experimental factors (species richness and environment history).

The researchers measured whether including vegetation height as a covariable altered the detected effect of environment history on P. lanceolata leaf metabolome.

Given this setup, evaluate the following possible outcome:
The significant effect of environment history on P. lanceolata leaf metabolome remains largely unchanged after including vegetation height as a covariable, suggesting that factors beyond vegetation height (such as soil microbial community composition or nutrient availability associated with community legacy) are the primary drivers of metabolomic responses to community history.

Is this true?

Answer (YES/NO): NO